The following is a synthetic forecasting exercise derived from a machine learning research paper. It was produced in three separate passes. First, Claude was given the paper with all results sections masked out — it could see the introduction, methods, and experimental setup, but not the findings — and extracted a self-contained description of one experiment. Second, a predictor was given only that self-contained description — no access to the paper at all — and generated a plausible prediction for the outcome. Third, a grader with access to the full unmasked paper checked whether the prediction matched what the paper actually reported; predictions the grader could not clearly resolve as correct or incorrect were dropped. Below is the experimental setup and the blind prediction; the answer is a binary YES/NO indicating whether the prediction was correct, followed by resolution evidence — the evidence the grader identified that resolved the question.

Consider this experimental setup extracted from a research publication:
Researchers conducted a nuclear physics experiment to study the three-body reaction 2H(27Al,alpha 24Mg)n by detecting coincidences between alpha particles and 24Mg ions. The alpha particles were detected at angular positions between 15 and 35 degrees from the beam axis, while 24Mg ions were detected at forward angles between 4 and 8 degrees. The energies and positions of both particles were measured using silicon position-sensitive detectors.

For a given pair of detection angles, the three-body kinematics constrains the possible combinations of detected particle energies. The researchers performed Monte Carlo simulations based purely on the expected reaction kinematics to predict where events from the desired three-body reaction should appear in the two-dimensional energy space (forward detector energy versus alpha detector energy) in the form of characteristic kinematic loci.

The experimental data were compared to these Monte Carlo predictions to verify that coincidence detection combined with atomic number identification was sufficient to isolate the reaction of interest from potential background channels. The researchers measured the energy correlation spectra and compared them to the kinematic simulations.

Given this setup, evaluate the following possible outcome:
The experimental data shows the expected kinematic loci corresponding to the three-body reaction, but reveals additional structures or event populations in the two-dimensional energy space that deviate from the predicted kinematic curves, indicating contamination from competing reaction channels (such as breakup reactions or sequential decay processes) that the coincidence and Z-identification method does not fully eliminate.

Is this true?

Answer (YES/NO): NO